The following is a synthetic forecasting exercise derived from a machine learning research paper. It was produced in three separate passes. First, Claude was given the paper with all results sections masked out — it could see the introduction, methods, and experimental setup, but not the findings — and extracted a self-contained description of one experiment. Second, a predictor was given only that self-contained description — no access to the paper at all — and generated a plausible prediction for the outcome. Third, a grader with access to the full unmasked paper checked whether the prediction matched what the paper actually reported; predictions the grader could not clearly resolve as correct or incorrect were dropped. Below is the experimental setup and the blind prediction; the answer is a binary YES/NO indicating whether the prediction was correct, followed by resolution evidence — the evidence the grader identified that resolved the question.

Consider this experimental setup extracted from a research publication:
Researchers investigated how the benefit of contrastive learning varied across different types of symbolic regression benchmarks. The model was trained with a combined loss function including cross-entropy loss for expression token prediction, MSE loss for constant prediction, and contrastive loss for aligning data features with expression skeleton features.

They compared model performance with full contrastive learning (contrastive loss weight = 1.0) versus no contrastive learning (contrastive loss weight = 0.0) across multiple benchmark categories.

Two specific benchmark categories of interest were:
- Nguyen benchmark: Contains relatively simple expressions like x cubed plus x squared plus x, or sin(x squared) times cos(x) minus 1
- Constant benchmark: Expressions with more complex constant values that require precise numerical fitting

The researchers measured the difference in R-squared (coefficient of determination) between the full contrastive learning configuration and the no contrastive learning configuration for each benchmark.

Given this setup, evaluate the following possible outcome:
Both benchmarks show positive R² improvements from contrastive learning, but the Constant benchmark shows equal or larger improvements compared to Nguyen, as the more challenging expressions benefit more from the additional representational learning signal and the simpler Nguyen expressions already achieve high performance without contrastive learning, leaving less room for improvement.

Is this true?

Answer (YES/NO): YES